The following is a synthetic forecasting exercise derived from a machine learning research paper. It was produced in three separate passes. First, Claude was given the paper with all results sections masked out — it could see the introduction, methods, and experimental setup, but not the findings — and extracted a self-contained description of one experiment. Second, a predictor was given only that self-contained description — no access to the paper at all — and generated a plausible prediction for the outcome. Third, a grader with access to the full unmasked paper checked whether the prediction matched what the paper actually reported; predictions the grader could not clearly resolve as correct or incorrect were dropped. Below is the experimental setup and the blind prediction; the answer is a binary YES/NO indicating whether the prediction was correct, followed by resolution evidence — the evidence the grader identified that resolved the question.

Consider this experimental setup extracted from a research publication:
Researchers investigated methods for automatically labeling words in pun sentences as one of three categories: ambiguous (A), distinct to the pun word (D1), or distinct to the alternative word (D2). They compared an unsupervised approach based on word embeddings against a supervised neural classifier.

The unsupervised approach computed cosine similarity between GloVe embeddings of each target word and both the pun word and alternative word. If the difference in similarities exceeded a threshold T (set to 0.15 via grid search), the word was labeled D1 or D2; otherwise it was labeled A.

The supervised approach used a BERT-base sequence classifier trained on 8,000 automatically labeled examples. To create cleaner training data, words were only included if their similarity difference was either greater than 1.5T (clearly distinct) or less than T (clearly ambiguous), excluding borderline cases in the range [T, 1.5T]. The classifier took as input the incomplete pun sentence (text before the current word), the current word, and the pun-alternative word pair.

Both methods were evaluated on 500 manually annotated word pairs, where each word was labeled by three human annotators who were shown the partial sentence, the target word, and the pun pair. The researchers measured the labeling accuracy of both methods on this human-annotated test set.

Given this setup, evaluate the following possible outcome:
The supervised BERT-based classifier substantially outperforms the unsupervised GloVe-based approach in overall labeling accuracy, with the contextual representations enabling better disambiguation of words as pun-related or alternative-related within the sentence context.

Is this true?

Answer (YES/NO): YES